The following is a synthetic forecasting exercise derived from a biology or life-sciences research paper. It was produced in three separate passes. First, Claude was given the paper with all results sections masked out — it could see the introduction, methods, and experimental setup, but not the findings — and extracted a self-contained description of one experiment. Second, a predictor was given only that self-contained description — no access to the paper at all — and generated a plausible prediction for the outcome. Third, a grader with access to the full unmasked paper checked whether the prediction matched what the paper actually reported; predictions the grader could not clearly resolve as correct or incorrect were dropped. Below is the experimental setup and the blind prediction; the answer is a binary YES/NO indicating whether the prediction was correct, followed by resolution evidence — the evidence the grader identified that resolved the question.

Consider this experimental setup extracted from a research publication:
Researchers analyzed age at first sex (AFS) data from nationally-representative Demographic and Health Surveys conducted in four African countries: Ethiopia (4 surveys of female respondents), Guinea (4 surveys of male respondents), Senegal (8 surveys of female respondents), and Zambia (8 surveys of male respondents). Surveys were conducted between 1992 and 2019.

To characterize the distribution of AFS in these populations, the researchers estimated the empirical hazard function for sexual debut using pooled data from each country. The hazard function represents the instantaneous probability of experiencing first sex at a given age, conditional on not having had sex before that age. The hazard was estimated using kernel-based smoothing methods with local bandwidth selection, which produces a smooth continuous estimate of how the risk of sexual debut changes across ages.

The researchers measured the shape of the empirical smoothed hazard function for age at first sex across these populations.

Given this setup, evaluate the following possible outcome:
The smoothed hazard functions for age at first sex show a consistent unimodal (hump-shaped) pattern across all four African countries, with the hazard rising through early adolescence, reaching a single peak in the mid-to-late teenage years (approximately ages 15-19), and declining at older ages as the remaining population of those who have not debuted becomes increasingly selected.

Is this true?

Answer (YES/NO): NO